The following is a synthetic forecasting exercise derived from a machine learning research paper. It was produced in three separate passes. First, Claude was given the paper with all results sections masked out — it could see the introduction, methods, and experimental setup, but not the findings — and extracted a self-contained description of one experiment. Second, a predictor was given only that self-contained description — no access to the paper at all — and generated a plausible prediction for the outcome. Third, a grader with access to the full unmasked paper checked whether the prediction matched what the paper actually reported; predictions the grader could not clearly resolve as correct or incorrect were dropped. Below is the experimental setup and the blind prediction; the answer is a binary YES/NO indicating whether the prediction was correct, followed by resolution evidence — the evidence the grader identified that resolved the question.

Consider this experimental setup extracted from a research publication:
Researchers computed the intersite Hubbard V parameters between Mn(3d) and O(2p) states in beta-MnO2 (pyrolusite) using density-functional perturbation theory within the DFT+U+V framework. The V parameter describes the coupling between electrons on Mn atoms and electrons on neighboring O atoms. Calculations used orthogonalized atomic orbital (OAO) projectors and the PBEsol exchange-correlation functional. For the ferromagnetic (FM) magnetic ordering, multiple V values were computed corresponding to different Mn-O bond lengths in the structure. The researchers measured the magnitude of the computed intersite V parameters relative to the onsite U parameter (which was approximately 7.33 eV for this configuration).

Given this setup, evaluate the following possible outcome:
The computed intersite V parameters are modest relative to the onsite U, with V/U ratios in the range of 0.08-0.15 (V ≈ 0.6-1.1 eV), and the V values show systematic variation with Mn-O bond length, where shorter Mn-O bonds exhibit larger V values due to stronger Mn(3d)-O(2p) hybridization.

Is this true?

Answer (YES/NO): NO